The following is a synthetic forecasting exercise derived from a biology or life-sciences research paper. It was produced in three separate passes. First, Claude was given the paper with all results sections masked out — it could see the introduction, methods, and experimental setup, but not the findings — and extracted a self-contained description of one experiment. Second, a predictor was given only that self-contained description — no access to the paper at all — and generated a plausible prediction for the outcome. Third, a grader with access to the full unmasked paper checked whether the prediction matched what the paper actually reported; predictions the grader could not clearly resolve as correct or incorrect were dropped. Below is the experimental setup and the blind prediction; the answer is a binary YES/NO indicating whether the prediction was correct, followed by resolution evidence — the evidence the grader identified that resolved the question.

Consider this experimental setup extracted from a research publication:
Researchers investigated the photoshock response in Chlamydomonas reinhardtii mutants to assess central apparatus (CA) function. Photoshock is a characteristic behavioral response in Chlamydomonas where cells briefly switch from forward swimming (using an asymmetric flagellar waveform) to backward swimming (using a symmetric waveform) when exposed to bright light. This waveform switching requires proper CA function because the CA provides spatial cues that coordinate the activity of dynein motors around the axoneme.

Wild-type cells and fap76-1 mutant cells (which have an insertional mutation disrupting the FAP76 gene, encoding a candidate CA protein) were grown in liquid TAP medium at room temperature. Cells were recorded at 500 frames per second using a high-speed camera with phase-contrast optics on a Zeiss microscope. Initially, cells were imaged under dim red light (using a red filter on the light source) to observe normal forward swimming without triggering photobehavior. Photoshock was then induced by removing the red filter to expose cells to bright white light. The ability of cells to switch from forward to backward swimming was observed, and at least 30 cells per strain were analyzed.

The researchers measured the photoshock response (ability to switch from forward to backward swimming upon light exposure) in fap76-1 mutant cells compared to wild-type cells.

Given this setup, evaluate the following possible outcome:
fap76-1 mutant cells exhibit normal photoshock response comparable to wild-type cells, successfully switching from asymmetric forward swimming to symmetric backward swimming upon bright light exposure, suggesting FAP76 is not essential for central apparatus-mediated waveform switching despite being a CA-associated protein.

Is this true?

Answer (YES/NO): NO